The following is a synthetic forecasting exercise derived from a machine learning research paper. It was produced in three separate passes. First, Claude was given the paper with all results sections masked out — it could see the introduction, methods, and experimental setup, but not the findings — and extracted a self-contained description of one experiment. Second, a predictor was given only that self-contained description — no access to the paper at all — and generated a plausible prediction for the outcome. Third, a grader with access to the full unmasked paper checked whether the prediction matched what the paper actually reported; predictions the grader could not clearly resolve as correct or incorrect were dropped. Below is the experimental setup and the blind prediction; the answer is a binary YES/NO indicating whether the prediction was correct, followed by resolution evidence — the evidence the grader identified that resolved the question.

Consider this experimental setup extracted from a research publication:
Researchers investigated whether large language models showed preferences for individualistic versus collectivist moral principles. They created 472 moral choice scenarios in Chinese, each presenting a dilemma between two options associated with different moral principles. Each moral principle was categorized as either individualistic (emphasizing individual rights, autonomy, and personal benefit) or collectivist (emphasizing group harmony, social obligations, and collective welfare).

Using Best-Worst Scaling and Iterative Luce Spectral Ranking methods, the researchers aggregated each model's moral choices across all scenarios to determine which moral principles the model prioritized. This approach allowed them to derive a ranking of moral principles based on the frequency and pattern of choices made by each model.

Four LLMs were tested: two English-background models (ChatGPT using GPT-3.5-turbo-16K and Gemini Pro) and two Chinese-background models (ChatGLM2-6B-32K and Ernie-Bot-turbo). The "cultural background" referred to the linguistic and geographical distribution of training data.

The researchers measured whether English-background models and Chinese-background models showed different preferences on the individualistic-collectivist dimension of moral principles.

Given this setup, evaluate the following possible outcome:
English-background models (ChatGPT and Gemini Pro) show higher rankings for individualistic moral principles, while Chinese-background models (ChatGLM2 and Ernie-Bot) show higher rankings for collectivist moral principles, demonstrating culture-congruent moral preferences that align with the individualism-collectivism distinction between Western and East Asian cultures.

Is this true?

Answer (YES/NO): YES